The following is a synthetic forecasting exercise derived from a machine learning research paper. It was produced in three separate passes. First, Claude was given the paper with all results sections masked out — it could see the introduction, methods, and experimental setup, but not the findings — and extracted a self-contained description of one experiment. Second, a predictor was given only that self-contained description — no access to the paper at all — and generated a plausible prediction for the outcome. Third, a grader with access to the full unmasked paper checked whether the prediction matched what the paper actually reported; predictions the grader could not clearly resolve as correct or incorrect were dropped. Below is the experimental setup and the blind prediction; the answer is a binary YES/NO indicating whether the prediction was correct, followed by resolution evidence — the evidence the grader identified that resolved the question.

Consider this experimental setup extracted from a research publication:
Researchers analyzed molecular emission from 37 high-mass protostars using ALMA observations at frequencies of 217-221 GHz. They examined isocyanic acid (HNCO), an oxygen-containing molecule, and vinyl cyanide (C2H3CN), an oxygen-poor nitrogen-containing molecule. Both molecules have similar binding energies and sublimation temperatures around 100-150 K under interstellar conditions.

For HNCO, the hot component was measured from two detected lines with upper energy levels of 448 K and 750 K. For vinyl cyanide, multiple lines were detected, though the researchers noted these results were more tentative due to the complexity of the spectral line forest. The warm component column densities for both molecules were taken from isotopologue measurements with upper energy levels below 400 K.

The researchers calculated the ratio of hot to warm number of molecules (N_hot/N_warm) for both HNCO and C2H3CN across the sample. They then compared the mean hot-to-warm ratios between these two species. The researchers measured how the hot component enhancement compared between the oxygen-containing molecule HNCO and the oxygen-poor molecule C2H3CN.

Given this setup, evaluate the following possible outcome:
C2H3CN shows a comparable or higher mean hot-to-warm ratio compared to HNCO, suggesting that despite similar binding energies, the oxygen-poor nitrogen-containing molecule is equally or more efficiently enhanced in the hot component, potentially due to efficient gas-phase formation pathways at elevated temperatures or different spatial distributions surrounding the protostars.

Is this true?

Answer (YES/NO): YES